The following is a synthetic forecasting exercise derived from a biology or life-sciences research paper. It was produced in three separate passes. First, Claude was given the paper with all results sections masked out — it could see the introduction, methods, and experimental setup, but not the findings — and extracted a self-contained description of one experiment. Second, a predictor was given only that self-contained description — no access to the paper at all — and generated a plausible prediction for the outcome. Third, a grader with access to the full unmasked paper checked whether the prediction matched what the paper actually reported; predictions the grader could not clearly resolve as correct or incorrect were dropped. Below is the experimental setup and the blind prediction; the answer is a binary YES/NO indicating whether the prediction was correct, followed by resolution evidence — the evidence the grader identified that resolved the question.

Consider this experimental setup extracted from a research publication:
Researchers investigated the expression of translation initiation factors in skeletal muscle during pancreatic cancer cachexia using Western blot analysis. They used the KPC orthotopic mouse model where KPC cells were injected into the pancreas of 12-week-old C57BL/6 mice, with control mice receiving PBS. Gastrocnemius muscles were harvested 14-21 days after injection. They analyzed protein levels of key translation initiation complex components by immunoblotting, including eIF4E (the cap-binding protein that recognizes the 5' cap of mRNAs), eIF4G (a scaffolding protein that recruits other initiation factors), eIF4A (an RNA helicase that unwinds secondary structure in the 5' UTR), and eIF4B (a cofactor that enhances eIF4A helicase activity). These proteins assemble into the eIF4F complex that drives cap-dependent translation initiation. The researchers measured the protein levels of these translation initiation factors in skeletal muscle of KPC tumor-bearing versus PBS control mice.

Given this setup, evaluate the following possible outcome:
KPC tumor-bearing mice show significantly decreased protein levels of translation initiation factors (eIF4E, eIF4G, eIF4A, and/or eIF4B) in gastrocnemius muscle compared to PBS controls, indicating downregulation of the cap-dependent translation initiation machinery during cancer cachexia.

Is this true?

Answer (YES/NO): NO